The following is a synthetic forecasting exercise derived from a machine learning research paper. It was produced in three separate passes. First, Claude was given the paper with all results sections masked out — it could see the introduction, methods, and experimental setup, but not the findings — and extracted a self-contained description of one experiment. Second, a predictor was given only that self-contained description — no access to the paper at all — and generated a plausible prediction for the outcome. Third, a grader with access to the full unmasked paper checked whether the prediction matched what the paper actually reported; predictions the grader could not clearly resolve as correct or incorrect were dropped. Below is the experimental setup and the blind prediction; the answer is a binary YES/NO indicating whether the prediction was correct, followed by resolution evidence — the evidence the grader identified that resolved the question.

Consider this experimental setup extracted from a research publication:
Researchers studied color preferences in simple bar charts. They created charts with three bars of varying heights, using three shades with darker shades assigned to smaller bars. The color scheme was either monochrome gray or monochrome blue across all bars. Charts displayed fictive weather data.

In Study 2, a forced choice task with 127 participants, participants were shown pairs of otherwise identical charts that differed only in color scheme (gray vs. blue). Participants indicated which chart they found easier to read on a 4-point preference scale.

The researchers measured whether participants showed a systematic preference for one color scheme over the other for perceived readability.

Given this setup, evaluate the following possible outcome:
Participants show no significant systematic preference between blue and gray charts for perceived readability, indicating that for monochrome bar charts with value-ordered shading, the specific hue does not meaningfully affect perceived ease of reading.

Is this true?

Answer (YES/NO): NO